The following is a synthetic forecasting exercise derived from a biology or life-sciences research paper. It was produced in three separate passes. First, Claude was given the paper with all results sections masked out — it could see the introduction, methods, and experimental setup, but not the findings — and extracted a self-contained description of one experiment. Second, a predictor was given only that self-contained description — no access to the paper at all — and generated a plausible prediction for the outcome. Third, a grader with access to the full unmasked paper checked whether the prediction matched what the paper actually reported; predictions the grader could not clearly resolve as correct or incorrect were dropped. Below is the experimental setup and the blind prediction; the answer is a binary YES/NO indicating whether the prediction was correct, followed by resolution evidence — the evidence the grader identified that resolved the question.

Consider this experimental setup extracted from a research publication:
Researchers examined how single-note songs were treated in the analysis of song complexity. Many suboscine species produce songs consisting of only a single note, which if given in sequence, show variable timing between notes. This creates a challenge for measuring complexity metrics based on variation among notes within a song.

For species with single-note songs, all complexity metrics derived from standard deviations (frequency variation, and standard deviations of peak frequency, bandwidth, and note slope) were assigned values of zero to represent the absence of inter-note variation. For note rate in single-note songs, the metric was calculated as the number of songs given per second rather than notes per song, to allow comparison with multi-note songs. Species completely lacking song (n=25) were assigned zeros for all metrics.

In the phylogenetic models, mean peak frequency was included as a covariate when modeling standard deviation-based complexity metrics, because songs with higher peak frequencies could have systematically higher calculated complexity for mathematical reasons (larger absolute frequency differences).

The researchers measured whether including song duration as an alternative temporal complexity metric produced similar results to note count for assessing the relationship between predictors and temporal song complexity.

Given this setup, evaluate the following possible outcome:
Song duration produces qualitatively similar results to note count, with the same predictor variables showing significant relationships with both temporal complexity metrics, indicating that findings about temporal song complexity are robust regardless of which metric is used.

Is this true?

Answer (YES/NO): NO